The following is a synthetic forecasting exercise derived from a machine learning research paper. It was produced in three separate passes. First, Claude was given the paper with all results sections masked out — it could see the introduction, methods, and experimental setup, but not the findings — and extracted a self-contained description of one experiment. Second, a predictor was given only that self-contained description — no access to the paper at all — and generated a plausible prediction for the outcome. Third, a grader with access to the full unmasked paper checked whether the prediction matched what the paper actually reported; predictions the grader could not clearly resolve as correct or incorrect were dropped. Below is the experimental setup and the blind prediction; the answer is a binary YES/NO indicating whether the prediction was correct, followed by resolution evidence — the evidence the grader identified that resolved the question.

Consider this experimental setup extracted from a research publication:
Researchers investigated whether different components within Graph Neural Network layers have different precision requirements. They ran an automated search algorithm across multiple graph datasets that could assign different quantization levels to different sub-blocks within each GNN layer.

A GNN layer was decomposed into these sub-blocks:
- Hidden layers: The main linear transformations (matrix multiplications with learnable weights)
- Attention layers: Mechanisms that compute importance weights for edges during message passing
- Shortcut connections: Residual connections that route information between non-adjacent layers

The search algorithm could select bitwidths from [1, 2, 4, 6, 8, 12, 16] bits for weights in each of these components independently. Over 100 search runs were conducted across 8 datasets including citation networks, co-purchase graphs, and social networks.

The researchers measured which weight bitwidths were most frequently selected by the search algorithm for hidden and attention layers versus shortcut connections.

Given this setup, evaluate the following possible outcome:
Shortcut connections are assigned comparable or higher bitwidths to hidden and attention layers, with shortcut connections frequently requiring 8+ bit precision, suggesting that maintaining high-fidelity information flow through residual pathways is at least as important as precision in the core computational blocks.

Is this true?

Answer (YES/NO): NO